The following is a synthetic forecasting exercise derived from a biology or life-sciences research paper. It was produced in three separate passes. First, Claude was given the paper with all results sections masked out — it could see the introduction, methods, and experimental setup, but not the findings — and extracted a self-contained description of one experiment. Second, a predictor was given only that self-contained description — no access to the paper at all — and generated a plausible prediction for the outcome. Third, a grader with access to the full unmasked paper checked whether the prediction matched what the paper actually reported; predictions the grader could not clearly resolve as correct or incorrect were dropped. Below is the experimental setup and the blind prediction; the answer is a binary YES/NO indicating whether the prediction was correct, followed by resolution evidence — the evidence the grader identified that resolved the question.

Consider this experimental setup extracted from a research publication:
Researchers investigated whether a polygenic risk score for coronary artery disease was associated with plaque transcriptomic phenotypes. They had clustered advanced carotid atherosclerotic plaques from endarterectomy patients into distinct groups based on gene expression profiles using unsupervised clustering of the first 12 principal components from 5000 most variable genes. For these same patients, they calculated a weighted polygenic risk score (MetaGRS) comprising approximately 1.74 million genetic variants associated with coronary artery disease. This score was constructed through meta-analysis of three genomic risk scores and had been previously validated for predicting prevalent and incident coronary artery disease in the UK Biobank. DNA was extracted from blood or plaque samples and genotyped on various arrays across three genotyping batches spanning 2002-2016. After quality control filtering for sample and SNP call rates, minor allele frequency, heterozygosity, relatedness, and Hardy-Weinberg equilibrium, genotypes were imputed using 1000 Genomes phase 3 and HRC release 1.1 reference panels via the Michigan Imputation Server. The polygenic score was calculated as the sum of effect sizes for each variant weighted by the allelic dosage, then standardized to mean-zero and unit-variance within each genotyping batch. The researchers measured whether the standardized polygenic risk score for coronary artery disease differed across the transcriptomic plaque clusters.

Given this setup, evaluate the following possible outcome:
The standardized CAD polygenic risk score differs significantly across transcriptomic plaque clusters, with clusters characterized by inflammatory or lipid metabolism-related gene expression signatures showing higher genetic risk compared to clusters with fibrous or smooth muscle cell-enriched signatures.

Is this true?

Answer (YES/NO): NO